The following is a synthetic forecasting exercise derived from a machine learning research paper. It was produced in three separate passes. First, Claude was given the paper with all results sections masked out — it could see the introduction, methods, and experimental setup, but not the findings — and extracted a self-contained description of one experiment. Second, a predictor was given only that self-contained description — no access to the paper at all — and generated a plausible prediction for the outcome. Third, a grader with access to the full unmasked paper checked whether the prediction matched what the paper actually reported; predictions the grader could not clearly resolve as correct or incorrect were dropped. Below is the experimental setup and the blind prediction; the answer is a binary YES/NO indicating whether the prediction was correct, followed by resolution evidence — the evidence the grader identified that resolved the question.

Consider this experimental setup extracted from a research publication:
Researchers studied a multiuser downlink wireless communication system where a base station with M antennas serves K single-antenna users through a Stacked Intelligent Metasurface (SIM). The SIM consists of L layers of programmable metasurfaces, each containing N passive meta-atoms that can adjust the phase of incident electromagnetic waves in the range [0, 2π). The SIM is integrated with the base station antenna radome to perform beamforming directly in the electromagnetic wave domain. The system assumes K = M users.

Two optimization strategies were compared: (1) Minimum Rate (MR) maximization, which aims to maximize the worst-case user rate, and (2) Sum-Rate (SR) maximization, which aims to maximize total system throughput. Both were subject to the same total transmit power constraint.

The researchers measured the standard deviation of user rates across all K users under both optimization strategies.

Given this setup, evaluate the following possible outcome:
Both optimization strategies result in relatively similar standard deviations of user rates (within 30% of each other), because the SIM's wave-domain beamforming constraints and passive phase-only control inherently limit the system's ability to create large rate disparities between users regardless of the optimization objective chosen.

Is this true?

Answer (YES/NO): NO